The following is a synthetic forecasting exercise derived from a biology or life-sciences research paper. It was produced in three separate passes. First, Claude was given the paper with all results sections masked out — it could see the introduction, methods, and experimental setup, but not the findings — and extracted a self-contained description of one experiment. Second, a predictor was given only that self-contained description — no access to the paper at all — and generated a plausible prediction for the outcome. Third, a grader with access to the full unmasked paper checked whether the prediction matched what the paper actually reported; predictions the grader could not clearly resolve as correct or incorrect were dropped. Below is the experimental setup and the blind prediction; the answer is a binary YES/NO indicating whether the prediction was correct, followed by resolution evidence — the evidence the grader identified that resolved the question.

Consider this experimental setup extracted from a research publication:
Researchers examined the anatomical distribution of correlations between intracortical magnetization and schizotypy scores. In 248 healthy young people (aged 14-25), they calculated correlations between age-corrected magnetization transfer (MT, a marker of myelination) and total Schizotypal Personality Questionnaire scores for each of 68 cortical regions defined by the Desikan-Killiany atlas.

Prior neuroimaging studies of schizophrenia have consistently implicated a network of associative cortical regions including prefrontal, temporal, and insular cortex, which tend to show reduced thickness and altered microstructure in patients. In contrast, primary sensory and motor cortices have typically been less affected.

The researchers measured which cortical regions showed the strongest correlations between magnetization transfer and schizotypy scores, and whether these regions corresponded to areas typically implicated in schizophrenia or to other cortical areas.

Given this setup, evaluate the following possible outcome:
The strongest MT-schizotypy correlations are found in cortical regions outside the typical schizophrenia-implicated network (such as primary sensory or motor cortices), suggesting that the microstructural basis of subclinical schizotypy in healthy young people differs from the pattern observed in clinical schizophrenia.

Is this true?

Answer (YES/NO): NO